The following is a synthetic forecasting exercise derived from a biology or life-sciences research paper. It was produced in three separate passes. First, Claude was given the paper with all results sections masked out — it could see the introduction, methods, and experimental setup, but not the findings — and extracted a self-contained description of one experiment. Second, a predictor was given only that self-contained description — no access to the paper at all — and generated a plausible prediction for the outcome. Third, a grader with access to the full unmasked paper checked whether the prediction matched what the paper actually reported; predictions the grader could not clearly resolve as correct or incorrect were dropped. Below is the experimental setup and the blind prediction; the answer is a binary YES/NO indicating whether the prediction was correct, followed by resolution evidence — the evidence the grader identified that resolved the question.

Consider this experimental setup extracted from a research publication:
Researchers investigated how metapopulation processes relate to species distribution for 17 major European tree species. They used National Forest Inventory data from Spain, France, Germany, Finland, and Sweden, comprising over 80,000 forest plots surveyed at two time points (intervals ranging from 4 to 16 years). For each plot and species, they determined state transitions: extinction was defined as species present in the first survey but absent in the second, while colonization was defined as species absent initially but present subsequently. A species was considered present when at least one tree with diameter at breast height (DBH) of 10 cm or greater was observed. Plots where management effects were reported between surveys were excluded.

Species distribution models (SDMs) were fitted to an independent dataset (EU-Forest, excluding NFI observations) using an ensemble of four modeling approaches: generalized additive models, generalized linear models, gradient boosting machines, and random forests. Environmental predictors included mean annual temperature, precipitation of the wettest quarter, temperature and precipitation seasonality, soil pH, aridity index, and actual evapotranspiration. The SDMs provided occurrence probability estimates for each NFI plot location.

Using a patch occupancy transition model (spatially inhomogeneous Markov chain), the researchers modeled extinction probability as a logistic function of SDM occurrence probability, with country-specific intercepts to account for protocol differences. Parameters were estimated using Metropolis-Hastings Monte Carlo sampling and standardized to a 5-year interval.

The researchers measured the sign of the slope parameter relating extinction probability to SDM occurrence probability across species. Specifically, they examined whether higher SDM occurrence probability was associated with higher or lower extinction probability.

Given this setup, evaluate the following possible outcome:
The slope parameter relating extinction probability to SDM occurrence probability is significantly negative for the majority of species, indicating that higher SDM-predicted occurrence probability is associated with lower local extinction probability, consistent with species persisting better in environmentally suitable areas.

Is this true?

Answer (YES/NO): NO